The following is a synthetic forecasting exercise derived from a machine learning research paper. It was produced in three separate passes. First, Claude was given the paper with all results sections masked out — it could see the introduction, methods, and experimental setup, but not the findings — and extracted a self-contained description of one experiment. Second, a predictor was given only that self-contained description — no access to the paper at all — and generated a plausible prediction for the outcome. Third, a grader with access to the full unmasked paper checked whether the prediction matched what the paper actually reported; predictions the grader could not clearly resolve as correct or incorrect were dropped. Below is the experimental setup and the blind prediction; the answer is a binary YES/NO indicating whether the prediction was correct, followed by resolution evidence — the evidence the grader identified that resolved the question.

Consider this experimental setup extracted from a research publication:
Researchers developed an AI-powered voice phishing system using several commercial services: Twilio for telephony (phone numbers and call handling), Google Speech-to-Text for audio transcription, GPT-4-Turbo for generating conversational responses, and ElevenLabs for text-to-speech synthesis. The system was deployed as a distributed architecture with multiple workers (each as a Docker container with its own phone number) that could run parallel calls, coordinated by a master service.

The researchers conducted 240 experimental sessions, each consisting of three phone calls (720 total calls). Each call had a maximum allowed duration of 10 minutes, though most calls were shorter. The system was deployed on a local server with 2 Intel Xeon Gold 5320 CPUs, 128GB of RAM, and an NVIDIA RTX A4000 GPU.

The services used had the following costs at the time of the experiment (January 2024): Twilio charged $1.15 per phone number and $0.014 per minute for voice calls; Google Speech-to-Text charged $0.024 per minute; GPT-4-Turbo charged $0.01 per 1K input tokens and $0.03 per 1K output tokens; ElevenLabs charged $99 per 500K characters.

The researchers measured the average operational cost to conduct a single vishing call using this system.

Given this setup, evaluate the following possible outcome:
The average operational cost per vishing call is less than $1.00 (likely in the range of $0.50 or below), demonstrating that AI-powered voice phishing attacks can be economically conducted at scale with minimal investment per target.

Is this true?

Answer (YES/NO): YES